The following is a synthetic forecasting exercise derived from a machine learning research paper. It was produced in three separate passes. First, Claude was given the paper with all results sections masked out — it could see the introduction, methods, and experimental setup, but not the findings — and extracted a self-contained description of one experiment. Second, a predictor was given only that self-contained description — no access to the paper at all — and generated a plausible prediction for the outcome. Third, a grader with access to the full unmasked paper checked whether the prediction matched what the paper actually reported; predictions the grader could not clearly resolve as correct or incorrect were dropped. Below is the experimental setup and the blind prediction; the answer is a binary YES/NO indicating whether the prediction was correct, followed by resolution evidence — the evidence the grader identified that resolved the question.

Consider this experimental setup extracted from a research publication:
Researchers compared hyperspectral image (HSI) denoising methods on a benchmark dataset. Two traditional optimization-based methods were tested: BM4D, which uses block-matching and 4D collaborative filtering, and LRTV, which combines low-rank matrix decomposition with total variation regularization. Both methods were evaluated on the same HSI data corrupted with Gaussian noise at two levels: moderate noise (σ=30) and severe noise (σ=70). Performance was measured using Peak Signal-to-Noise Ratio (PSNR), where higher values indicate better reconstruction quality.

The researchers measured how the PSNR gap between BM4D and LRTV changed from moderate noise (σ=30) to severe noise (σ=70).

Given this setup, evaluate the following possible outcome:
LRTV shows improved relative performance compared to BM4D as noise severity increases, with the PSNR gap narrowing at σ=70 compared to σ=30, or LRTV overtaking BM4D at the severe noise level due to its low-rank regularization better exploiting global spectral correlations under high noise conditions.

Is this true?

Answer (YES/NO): YES